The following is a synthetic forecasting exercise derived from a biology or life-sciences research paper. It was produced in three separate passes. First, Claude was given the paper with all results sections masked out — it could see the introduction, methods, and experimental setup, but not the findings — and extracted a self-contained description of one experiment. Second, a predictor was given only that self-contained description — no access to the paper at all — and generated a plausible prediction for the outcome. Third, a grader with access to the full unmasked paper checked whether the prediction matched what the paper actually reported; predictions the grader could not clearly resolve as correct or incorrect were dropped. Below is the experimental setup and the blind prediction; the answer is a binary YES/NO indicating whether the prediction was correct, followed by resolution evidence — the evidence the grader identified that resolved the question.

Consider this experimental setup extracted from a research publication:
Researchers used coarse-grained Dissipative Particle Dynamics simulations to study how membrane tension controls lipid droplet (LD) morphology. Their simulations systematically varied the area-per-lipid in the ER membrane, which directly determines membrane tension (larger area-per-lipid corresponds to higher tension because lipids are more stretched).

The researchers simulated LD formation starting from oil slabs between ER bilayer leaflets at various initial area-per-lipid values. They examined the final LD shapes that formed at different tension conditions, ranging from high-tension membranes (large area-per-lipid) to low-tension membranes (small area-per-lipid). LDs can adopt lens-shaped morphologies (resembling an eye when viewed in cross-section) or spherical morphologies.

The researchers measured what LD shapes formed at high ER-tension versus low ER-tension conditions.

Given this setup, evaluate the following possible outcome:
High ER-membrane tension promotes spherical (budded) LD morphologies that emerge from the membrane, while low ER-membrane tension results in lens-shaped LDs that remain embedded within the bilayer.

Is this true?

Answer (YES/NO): NO